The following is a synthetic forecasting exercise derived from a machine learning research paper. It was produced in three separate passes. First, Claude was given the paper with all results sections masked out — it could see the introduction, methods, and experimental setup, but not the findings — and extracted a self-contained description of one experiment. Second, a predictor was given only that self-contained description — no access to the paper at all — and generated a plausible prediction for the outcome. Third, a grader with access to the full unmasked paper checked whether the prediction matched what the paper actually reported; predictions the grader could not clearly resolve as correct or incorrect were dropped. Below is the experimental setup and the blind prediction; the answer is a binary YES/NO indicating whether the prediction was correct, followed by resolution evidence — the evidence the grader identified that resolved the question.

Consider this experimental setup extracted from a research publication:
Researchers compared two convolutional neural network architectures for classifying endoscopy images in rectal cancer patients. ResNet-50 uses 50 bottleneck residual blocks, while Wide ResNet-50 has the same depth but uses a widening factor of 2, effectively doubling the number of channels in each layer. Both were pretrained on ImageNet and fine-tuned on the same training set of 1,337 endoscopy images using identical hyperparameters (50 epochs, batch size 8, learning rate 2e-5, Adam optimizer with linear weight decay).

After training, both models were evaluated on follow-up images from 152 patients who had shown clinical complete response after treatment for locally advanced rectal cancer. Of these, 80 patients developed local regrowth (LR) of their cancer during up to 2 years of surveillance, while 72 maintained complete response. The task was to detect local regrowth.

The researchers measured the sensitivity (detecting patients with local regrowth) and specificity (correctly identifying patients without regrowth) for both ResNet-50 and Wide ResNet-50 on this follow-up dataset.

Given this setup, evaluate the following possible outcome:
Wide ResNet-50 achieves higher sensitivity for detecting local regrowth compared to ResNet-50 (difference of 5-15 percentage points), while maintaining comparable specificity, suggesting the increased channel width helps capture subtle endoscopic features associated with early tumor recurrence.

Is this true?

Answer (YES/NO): NO